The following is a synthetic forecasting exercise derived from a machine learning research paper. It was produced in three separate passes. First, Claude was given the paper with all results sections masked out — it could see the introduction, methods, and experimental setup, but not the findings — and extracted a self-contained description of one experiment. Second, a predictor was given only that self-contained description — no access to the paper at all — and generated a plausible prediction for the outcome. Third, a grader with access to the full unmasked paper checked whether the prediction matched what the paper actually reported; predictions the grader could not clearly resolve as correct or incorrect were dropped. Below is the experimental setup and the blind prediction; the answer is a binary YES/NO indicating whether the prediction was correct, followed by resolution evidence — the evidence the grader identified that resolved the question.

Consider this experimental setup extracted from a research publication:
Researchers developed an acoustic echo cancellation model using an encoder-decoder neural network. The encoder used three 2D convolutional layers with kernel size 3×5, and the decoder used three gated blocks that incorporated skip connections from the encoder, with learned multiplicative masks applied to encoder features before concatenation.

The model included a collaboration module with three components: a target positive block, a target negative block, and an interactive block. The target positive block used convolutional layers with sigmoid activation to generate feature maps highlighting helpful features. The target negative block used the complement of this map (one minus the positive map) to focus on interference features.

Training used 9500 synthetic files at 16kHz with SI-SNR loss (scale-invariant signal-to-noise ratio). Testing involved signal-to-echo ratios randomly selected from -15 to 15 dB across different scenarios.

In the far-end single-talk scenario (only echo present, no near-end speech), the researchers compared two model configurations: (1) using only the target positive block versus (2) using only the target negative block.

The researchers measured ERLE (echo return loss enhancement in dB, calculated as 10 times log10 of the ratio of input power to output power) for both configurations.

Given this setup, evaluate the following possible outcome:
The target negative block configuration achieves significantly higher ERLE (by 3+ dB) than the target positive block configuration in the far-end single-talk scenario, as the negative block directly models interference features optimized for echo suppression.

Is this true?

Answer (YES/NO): NO